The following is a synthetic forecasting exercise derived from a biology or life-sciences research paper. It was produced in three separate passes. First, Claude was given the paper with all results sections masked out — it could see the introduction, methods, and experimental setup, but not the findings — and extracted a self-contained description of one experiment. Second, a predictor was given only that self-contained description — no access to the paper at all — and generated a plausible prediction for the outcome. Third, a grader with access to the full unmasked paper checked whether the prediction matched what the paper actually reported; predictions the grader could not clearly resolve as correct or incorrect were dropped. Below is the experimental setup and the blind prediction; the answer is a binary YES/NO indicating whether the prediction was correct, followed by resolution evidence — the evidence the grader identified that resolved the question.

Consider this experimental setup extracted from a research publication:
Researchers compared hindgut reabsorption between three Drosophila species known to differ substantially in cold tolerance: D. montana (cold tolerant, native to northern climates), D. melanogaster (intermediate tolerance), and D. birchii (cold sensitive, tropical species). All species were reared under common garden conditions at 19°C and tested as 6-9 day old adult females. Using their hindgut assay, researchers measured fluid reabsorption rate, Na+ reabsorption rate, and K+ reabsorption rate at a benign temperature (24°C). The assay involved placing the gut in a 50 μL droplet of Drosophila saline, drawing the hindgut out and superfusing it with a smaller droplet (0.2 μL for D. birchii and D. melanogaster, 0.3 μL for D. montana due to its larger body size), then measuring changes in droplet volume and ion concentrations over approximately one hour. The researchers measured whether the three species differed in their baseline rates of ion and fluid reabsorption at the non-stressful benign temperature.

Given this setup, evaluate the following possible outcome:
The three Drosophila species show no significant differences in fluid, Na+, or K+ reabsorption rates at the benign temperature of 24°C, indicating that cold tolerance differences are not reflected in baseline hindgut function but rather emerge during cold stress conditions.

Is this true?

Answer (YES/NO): NO